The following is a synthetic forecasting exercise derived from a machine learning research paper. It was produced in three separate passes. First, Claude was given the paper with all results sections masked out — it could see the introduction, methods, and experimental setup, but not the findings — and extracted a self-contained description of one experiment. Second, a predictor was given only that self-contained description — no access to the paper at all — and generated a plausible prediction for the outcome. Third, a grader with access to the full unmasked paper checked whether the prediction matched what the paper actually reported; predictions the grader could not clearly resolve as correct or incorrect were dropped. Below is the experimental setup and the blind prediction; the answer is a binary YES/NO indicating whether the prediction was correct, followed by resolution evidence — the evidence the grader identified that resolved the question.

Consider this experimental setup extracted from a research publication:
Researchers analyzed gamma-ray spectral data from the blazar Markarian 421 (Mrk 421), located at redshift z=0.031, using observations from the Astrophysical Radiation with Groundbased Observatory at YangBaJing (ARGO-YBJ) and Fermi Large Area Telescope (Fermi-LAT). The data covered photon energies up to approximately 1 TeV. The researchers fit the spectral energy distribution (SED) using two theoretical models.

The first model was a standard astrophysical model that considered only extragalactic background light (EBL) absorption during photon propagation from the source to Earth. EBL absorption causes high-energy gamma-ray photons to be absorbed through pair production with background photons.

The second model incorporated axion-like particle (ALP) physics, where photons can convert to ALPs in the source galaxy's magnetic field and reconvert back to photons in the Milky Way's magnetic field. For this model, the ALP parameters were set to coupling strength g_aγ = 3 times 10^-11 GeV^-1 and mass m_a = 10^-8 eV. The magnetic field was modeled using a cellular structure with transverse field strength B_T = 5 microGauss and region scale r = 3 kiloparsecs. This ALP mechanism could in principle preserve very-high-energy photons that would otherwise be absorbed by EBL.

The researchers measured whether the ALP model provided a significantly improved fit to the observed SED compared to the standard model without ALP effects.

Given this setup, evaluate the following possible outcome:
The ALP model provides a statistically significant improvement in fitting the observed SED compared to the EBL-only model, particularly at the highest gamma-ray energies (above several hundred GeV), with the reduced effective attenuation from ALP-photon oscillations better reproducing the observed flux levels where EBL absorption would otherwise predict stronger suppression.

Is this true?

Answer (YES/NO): NO